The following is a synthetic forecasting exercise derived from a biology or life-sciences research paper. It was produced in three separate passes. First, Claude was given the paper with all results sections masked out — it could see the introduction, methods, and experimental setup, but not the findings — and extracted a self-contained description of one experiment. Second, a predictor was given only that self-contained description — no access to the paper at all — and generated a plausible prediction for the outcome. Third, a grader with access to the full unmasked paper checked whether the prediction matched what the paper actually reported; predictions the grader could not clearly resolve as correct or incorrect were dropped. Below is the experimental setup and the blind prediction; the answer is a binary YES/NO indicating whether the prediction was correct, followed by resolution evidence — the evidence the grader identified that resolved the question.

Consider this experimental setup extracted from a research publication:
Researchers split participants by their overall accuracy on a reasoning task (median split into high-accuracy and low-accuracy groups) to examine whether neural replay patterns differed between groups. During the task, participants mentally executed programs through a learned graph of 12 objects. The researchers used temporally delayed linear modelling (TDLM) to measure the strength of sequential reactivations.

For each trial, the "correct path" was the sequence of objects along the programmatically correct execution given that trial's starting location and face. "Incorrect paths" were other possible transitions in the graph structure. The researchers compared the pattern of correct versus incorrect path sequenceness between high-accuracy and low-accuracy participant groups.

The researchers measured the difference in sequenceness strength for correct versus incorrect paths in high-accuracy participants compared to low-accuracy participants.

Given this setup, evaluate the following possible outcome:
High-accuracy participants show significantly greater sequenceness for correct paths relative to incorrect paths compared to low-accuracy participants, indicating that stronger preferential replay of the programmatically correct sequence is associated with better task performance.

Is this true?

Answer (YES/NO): YES